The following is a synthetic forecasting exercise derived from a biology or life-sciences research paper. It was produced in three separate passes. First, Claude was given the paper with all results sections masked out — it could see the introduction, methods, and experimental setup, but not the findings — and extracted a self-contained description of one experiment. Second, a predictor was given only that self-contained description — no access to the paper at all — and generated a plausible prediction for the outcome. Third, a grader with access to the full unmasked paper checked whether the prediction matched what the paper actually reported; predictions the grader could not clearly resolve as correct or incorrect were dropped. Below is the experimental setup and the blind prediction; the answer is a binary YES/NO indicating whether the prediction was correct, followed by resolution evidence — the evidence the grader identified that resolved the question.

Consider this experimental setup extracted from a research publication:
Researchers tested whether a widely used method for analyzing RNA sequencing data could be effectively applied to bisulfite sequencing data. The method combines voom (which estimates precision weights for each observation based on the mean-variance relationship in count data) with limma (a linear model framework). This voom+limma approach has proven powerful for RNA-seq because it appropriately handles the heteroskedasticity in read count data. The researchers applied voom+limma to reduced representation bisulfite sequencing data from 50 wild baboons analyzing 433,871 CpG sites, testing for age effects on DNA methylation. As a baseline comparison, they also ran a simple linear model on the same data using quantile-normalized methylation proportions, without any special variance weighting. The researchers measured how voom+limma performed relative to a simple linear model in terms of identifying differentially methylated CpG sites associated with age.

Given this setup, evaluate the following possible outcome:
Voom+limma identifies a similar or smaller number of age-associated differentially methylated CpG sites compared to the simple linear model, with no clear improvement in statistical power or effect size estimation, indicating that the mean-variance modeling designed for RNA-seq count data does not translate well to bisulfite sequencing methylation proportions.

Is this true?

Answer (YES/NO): YES